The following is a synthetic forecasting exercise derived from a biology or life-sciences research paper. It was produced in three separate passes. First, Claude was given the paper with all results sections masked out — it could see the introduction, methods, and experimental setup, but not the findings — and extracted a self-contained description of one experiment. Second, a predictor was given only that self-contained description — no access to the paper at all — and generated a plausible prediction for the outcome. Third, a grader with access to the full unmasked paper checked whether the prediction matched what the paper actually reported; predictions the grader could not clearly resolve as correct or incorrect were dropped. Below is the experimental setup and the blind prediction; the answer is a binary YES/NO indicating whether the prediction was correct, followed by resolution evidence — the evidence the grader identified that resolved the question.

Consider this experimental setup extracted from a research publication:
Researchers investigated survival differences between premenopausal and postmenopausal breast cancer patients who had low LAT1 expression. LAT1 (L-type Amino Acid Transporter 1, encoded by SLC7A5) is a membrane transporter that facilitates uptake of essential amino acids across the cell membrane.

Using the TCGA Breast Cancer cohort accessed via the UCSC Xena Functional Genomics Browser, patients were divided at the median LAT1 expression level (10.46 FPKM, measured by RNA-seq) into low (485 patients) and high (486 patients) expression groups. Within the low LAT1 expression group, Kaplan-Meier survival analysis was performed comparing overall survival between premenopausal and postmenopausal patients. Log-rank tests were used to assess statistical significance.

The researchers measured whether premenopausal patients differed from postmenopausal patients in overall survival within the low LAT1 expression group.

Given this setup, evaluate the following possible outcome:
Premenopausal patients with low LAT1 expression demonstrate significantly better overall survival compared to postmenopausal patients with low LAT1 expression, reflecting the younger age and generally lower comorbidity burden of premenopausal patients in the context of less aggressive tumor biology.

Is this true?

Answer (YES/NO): NO